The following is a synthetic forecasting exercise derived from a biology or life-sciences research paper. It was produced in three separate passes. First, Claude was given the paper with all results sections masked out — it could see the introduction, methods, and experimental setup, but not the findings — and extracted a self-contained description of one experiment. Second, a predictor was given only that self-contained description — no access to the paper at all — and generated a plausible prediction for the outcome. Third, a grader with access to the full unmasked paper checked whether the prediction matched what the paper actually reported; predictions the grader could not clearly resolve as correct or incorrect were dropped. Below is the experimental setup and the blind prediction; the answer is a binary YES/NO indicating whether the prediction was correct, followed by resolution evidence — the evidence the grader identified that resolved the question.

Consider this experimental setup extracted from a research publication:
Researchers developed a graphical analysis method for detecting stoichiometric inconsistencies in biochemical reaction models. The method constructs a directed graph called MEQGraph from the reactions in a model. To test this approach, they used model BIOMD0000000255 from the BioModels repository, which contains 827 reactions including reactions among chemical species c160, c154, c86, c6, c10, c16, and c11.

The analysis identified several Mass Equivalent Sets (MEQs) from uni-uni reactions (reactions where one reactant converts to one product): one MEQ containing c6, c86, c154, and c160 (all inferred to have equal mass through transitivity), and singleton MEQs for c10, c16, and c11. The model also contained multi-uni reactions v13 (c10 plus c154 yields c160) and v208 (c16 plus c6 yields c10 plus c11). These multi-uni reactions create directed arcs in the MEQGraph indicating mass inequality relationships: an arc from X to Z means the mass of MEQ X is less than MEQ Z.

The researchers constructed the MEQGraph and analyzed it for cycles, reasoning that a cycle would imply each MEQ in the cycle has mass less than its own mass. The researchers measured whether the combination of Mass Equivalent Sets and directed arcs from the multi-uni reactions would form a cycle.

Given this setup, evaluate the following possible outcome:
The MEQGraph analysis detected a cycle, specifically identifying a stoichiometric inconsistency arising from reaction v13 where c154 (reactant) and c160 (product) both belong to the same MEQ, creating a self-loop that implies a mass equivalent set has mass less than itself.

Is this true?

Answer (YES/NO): NO